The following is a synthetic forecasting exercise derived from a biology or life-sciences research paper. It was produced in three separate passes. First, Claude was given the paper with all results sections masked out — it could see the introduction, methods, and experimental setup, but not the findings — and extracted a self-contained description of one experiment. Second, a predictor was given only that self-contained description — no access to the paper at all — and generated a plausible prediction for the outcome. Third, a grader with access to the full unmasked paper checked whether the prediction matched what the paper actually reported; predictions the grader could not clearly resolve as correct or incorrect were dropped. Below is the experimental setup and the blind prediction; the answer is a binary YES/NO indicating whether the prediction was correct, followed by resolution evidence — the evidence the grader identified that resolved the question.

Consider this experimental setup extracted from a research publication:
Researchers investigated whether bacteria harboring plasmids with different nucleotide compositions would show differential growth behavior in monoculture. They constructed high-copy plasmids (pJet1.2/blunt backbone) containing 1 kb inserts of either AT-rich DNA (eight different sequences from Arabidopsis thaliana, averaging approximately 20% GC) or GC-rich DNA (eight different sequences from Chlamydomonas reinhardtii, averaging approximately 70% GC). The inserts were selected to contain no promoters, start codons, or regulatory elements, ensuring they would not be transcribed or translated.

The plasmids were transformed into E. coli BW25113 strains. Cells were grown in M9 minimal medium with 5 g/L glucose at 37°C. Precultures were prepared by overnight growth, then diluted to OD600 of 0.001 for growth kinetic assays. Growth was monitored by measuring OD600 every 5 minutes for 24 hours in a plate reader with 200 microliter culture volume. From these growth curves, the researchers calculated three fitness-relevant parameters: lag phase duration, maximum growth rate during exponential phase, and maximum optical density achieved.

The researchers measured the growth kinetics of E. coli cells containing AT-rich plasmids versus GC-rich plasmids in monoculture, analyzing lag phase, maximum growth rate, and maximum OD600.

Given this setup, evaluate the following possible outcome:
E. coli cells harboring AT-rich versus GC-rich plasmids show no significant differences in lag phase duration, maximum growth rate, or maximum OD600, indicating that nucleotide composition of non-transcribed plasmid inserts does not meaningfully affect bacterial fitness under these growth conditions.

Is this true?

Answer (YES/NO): NO